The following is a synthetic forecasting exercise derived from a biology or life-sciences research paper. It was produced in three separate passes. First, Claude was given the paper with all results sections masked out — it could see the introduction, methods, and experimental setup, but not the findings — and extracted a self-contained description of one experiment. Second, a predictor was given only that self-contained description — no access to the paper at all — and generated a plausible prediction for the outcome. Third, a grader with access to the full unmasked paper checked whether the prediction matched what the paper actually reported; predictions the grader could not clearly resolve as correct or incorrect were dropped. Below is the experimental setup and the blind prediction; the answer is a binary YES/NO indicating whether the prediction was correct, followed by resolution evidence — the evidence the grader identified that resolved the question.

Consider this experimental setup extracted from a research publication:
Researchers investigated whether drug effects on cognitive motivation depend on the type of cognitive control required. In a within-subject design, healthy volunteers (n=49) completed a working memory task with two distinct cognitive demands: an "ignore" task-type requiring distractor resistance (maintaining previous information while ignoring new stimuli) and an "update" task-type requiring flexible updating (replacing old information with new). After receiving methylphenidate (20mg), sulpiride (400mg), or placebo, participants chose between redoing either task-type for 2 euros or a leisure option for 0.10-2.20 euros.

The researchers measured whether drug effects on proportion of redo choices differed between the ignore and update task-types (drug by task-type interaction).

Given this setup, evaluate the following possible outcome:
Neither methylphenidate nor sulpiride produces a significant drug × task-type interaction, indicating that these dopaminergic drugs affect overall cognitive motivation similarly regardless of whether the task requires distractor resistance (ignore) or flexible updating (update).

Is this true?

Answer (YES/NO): YES